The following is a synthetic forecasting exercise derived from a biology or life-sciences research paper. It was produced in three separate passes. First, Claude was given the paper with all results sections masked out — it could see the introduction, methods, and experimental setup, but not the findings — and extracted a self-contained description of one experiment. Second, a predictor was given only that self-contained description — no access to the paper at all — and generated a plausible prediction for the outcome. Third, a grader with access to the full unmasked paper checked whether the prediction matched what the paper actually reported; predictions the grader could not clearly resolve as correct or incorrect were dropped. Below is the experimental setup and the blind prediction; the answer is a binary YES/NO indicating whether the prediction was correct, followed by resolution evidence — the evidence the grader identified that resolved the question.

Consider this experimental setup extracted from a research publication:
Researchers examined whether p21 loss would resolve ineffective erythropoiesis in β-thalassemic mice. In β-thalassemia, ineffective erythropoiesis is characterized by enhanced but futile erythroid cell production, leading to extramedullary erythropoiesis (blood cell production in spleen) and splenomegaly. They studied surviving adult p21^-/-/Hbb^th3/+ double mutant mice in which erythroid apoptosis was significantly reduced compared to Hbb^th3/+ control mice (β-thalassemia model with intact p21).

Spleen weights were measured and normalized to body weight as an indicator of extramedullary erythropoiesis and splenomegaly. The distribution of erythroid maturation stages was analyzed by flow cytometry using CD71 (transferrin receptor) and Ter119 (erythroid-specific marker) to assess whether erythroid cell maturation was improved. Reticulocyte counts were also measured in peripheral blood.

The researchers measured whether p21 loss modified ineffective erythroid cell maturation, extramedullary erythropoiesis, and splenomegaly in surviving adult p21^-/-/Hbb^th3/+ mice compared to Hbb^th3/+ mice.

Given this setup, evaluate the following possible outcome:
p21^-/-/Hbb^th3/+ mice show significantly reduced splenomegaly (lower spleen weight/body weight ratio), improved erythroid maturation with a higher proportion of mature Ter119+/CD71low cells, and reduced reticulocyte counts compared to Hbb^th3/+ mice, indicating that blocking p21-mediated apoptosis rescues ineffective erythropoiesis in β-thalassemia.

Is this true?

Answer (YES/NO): NO